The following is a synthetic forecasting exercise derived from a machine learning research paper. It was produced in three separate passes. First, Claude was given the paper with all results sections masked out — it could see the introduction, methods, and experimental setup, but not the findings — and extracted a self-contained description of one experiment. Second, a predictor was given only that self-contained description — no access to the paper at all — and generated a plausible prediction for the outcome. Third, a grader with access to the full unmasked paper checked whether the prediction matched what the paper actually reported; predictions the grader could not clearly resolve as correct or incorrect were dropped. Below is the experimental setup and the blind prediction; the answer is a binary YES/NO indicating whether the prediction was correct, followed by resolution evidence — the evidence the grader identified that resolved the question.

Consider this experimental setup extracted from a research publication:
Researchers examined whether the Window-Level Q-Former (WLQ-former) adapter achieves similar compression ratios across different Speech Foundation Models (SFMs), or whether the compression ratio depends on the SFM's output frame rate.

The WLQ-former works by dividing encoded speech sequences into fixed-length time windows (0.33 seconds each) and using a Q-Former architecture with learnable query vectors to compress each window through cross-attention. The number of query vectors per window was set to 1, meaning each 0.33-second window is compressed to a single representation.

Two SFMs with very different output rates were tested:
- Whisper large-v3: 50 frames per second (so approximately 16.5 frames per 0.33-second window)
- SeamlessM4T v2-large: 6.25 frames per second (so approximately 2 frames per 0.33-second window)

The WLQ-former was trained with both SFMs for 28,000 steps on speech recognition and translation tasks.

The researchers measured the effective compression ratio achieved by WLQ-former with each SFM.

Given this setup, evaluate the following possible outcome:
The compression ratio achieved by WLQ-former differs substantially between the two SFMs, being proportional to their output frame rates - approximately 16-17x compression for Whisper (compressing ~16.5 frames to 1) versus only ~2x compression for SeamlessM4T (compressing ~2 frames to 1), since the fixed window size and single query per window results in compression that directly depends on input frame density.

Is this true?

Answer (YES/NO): YES